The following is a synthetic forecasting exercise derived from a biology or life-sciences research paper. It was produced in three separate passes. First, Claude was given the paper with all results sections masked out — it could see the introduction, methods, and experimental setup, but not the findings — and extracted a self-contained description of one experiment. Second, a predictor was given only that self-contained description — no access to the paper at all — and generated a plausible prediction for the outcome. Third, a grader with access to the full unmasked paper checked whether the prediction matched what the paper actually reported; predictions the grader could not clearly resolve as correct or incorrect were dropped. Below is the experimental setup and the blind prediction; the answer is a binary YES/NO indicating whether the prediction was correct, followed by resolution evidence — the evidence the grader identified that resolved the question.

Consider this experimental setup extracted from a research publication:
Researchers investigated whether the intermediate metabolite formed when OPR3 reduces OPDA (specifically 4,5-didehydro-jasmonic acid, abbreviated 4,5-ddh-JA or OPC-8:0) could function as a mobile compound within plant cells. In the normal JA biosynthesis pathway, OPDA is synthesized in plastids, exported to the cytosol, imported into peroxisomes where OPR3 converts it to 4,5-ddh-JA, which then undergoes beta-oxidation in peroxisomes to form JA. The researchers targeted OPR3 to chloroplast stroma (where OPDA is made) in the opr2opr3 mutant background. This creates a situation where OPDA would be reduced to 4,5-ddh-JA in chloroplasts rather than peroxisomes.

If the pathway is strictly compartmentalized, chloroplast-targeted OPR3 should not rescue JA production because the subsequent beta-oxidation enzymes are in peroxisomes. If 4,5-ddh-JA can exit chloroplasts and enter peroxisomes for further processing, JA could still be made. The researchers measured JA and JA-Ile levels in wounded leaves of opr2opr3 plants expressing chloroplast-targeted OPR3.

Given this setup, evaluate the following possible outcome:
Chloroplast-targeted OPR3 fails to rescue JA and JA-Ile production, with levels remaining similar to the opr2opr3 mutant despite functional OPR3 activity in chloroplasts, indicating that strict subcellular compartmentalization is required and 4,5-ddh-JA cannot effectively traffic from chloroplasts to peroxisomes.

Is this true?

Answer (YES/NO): NO